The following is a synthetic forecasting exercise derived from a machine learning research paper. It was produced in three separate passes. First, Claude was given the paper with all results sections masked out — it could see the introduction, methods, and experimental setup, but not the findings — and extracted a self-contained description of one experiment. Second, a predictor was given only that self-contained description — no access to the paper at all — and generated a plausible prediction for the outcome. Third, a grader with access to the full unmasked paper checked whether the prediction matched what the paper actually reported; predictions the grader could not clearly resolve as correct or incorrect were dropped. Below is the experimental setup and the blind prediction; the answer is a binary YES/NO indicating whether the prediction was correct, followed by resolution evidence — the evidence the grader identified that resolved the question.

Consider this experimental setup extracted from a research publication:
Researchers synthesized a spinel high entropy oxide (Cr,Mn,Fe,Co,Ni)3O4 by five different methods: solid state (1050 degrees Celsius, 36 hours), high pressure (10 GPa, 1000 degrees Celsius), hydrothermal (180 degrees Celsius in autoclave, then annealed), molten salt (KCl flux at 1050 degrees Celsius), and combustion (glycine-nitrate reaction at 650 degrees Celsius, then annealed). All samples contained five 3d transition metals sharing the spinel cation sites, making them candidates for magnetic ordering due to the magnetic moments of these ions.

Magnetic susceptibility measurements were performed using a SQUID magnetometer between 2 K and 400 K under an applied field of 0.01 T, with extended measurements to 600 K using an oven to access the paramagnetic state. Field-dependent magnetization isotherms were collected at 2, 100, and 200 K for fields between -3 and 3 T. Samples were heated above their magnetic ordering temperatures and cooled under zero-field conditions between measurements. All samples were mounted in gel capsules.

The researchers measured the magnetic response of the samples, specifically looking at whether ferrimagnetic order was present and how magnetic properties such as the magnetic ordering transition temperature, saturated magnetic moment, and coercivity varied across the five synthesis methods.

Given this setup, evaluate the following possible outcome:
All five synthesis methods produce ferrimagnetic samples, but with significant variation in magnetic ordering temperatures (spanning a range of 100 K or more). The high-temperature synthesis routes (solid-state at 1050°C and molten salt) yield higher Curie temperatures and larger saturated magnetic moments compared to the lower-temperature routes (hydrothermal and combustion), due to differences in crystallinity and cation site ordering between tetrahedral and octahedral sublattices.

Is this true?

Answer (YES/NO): NO